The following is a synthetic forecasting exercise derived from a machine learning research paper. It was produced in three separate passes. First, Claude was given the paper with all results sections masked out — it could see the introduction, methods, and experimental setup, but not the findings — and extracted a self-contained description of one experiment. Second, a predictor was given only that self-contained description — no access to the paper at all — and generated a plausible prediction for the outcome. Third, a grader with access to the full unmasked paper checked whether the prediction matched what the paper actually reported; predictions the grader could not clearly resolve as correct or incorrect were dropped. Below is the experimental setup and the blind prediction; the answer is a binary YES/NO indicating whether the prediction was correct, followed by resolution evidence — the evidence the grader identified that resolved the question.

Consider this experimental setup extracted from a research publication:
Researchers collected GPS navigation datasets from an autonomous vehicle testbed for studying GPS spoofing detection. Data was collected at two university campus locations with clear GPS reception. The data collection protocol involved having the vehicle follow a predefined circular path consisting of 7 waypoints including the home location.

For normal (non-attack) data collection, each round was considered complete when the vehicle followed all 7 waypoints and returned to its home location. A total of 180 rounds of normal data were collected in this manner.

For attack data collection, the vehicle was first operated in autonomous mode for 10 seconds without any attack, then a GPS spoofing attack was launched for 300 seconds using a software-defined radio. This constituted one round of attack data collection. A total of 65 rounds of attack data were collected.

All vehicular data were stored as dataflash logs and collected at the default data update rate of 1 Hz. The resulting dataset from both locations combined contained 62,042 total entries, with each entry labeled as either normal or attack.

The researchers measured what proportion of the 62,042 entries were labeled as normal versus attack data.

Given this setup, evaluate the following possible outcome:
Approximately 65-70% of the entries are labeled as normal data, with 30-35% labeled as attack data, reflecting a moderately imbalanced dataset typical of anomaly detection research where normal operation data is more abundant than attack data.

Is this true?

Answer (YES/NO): NO